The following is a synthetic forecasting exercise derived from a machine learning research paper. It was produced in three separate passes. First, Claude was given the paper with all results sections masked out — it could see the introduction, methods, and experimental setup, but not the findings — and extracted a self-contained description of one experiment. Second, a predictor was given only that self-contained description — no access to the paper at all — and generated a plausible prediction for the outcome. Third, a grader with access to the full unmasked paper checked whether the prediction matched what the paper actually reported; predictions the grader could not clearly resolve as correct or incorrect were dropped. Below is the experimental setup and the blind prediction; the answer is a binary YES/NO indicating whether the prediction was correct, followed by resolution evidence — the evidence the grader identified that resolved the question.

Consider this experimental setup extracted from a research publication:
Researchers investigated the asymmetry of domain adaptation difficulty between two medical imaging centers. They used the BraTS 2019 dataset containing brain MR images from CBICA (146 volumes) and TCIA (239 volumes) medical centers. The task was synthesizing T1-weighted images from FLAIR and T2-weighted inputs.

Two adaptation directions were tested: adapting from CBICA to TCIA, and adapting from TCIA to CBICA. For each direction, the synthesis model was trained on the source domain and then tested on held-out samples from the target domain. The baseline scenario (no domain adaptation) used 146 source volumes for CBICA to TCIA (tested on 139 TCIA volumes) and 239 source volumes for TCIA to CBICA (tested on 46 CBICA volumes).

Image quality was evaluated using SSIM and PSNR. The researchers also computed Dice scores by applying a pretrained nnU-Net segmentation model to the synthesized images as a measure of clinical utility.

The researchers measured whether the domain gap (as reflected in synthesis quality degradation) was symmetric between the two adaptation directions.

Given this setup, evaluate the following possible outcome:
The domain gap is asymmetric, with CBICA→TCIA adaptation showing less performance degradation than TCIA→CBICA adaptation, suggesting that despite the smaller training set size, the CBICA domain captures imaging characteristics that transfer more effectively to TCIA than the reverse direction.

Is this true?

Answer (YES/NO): NO